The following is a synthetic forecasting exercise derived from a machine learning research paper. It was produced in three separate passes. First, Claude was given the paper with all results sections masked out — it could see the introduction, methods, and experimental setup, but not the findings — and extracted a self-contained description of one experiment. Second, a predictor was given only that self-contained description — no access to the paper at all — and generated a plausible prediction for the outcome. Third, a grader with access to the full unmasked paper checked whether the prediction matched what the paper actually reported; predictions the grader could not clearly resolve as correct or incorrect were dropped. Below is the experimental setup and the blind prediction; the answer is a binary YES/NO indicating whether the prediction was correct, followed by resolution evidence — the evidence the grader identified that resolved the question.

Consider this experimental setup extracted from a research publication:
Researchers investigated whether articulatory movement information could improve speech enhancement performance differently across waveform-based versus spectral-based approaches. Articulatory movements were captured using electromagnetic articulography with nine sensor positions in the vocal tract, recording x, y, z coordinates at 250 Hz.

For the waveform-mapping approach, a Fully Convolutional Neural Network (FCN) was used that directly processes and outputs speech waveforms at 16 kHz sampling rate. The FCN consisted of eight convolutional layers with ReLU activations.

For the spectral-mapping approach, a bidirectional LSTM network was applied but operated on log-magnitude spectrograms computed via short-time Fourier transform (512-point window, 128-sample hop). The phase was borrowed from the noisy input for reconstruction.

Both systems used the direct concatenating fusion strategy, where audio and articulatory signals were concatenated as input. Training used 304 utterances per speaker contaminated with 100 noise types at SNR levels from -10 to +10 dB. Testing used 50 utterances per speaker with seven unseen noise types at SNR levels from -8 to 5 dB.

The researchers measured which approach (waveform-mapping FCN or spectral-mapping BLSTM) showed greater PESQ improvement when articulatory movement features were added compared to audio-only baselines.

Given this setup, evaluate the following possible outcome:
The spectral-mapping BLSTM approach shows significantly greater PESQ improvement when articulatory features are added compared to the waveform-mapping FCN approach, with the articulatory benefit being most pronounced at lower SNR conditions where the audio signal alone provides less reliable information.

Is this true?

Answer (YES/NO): NO